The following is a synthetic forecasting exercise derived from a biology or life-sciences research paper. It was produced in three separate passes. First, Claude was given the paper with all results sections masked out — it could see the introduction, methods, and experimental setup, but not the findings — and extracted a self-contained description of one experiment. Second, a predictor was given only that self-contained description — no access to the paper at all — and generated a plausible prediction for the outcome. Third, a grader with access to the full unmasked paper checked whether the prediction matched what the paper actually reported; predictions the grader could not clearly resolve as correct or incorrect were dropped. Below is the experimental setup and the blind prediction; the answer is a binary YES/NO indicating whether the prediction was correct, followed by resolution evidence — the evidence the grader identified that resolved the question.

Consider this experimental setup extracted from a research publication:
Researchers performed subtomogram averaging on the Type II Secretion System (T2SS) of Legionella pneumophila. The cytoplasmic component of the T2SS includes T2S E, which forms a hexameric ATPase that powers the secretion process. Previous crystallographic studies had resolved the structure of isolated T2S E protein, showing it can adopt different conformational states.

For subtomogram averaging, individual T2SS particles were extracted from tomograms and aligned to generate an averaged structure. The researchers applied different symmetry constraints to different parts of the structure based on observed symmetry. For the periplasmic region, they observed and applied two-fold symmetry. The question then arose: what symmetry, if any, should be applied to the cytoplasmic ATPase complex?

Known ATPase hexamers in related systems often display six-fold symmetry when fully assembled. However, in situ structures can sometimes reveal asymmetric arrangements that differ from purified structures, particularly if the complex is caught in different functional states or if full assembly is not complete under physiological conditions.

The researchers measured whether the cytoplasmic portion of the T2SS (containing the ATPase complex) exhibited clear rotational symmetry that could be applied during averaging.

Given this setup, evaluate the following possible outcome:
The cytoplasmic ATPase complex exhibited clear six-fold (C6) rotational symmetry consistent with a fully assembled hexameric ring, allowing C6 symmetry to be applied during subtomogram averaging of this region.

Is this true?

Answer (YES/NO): NO